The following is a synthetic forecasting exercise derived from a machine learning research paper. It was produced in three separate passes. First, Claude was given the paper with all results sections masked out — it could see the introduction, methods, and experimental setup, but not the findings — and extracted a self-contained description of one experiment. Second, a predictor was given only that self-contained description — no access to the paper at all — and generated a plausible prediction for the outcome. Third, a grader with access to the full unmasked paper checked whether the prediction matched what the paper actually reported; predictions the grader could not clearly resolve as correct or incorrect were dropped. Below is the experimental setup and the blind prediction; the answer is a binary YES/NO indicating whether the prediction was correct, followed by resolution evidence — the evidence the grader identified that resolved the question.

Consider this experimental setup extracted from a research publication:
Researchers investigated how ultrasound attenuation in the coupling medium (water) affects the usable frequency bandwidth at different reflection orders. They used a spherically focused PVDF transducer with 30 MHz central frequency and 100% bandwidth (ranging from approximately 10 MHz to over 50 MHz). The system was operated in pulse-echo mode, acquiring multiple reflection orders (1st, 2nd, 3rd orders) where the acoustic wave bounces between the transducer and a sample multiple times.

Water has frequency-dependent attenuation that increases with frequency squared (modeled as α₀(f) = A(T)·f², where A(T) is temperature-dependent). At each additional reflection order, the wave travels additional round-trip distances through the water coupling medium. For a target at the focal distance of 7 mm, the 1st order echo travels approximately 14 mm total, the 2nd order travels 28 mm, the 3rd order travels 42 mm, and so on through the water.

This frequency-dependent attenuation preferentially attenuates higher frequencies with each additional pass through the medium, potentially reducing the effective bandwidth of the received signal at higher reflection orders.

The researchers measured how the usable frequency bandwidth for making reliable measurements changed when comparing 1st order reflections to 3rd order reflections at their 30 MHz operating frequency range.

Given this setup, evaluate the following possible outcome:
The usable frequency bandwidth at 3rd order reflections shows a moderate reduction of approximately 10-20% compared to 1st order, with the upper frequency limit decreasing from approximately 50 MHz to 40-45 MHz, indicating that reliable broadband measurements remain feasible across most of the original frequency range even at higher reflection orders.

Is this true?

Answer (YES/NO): NO